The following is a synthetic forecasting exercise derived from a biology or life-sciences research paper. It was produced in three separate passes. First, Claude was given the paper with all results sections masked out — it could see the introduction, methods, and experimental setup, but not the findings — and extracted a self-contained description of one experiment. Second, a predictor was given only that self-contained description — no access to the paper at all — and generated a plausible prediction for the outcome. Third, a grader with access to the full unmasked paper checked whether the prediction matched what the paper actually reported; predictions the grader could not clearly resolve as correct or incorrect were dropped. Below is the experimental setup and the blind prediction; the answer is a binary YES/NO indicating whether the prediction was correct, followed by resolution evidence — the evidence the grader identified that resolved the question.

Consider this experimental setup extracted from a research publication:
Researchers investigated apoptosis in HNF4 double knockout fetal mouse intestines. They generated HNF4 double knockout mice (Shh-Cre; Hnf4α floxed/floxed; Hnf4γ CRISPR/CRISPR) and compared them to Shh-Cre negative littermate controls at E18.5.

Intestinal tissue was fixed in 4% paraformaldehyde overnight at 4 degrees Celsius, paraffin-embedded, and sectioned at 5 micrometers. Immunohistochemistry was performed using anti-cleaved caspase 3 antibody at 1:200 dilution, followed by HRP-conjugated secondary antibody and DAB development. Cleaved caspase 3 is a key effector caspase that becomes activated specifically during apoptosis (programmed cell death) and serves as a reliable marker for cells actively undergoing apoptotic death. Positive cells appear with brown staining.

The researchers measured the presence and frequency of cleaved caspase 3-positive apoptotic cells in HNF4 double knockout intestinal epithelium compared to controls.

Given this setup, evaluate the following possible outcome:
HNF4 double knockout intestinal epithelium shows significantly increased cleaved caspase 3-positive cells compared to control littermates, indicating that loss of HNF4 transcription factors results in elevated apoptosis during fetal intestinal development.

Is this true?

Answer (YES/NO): NO